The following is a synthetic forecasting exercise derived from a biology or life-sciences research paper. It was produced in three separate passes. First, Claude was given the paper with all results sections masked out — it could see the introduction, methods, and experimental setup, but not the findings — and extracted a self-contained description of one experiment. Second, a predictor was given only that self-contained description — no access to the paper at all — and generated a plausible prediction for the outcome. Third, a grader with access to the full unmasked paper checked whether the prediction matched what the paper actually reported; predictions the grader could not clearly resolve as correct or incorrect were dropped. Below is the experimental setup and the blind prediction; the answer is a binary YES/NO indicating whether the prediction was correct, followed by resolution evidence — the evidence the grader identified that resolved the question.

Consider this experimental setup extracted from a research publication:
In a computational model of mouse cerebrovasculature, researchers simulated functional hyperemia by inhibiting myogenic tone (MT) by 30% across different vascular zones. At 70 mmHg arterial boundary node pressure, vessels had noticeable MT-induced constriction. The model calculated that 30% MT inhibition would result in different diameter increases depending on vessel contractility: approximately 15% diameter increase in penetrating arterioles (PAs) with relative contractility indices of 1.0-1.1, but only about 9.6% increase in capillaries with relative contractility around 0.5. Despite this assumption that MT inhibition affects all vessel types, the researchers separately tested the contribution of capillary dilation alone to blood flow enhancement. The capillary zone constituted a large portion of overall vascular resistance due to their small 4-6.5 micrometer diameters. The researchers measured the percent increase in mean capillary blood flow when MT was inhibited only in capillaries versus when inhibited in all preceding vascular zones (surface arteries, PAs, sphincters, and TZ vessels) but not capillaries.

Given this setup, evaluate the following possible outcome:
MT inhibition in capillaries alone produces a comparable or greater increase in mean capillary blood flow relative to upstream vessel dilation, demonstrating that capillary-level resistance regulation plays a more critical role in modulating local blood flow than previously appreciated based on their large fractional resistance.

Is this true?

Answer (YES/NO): NO